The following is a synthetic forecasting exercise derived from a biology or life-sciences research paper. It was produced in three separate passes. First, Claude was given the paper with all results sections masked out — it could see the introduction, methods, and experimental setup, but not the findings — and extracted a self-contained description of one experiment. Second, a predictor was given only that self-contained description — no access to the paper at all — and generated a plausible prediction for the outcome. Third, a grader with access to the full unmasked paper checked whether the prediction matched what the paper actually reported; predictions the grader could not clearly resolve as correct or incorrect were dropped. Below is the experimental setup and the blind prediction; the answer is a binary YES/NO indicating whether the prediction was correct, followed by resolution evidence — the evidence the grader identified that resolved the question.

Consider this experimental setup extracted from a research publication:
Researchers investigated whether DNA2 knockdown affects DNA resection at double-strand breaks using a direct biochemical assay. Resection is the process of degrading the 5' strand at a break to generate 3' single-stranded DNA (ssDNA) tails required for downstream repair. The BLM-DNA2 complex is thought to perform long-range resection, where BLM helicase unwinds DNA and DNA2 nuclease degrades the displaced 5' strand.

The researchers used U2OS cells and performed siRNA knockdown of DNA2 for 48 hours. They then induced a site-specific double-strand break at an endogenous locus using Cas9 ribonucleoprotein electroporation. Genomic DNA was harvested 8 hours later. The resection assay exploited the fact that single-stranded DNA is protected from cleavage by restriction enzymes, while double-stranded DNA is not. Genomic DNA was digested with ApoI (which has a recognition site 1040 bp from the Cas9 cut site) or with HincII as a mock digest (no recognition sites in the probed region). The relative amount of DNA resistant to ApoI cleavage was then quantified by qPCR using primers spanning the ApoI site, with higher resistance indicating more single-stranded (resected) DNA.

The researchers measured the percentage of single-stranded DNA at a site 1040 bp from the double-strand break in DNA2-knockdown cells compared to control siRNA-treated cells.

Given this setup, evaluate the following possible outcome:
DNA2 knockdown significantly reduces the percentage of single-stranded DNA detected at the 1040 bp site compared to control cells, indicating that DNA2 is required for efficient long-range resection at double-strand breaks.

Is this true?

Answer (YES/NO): NO